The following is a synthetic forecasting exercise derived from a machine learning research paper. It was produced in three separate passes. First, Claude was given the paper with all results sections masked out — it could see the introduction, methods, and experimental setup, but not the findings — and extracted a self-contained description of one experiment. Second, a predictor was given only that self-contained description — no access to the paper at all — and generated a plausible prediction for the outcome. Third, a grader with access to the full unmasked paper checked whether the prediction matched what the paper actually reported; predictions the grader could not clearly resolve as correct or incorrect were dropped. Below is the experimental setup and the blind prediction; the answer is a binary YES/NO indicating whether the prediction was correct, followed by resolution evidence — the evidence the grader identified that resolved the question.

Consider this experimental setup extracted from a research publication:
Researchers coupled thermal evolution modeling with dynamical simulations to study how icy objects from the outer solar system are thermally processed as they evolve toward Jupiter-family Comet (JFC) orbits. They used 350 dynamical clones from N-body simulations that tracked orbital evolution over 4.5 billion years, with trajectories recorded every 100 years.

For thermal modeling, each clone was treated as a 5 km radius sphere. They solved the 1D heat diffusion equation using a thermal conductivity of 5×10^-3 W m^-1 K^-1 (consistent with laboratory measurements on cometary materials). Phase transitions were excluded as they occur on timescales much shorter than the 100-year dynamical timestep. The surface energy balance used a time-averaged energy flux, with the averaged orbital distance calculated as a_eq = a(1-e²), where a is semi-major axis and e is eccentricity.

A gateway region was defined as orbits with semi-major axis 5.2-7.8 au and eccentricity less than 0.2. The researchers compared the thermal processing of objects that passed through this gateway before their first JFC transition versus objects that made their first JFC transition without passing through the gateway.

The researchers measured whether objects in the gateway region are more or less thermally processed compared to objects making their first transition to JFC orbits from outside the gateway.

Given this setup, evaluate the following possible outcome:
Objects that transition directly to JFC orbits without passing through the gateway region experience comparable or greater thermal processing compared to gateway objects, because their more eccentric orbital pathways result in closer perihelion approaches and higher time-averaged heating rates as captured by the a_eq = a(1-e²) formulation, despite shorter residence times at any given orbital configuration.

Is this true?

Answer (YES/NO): NO